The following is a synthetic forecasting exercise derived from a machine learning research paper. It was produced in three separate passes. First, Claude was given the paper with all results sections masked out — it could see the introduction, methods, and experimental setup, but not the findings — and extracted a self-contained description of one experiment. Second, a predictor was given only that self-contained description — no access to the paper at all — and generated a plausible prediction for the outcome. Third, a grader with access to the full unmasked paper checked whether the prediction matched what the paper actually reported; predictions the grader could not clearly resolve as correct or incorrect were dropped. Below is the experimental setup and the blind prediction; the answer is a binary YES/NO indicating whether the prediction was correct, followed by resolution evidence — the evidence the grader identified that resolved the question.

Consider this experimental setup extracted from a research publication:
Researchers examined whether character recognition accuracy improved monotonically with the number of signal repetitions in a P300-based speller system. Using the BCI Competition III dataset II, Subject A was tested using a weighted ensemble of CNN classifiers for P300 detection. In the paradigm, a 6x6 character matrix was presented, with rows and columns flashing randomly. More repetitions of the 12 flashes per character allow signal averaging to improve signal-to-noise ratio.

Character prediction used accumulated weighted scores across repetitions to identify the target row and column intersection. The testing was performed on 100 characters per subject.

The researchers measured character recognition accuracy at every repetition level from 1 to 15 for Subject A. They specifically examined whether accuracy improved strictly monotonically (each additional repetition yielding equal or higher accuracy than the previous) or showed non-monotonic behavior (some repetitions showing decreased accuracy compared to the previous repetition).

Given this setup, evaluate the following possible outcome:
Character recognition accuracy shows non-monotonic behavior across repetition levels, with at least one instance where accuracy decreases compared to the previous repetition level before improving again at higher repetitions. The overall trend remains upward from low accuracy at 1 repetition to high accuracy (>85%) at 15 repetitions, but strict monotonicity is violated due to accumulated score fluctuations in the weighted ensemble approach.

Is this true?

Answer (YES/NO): YES